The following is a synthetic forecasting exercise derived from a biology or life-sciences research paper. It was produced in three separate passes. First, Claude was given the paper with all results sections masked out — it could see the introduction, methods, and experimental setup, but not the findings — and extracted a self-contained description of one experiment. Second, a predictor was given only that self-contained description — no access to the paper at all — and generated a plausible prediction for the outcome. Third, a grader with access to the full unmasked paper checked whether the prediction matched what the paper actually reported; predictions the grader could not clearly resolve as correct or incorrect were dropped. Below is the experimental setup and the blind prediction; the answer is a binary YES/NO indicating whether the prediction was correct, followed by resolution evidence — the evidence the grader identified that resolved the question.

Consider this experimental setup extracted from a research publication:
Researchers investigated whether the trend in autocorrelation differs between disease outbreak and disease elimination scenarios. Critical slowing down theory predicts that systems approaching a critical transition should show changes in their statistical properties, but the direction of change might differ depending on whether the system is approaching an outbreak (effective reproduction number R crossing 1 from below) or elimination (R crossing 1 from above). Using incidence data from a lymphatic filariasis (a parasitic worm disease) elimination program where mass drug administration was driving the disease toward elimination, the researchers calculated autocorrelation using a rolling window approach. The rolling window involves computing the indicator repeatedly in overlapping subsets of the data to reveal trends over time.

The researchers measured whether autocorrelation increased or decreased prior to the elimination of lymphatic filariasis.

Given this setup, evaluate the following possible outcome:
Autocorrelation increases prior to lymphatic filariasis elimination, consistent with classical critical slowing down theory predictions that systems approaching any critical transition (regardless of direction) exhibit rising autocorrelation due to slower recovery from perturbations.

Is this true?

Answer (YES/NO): NO